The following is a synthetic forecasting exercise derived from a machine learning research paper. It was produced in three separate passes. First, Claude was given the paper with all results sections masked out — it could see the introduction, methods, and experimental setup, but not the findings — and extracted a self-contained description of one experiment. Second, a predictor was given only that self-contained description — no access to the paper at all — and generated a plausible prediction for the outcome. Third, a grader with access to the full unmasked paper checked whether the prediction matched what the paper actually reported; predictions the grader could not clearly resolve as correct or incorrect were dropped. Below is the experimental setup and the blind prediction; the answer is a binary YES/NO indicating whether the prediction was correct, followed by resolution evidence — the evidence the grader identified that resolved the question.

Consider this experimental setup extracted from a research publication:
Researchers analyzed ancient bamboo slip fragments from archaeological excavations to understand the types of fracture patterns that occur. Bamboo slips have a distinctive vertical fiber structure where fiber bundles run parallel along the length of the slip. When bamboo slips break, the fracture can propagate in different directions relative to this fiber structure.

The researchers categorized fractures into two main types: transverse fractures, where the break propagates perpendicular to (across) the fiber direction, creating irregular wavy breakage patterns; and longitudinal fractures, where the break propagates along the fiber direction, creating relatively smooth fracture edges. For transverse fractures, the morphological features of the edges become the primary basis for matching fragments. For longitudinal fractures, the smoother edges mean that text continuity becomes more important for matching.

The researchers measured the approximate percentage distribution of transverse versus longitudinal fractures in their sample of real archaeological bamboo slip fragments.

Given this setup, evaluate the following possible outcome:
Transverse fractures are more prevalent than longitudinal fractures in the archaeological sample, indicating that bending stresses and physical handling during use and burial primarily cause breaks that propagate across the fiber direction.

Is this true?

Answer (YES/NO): YES